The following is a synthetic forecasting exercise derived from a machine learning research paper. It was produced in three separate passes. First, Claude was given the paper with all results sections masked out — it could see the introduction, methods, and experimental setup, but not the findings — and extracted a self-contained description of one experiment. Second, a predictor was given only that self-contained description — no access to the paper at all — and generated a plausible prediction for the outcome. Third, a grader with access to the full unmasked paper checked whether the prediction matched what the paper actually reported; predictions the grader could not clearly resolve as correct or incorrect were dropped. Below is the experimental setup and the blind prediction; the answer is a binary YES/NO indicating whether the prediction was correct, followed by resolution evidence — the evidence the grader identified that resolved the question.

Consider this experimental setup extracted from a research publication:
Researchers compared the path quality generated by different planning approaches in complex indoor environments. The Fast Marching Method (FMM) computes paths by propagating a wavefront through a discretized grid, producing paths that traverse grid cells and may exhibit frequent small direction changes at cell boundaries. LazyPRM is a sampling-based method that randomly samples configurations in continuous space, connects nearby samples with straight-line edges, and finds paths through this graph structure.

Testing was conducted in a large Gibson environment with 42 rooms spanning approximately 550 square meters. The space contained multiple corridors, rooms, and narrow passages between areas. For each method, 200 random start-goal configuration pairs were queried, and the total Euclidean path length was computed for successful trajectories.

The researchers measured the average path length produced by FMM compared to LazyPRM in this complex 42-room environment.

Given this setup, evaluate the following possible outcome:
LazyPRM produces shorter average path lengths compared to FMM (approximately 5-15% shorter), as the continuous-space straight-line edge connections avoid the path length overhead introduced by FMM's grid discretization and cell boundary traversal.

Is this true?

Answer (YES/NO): NO